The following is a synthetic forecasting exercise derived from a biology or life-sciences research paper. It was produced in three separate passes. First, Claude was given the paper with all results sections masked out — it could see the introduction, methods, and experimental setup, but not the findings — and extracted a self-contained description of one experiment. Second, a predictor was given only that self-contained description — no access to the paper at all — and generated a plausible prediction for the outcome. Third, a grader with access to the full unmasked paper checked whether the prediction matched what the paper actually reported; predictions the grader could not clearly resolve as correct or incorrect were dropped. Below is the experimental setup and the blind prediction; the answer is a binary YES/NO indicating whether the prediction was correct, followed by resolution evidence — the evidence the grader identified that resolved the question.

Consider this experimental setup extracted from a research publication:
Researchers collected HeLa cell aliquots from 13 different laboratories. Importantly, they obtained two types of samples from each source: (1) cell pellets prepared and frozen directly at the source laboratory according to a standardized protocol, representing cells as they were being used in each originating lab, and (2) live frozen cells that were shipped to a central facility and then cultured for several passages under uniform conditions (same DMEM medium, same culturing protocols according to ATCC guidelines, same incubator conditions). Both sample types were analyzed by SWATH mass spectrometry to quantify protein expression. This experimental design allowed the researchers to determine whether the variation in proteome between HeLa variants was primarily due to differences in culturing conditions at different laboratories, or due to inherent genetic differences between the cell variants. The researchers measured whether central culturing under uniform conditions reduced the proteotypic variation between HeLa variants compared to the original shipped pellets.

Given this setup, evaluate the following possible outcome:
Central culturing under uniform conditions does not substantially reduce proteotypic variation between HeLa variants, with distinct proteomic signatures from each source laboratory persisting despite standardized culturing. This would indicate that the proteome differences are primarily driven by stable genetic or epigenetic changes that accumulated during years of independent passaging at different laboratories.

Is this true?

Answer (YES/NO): YES